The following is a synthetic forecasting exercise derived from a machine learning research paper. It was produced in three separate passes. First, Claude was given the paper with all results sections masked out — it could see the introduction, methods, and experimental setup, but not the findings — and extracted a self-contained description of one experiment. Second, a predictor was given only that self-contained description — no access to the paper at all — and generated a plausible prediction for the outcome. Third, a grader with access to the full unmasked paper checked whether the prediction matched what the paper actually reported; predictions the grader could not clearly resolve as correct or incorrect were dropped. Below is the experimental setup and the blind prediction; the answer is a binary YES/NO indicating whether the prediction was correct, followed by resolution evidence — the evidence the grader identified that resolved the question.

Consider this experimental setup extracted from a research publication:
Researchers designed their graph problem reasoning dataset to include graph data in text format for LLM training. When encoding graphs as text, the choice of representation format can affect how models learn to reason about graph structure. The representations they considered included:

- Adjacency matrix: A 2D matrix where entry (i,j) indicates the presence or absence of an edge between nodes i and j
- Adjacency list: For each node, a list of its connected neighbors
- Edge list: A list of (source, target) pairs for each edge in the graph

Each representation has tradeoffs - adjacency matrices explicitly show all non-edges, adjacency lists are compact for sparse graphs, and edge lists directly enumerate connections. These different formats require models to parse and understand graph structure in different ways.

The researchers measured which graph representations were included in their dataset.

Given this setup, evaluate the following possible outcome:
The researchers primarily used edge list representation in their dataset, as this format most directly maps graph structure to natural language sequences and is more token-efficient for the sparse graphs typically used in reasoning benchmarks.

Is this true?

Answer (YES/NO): NO